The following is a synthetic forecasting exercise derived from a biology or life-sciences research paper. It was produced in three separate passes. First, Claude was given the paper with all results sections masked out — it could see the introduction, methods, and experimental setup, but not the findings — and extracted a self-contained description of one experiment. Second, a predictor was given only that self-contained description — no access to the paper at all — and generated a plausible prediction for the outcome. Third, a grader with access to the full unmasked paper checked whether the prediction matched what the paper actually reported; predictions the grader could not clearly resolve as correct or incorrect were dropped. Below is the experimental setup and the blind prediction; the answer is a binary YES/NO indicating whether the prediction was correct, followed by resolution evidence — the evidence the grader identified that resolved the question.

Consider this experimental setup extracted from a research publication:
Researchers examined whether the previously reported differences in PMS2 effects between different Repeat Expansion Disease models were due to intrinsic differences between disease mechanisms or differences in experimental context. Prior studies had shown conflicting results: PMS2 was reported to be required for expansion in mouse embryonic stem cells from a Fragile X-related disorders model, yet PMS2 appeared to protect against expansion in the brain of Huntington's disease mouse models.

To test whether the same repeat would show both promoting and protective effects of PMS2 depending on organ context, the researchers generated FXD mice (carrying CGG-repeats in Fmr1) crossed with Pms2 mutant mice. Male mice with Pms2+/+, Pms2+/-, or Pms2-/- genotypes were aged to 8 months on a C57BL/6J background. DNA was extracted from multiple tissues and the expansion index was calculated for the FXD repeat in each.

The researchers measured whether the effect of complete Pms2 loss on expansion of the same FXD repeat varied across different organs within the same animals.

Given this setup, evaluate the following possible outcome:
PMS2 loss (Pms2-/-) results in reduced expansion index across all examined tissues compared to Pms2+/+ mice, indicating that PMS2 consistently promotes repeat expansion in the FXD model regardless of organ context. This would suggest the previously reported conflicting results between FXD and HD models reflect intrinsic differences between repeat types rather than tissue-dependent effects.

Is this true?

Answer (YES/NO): NO